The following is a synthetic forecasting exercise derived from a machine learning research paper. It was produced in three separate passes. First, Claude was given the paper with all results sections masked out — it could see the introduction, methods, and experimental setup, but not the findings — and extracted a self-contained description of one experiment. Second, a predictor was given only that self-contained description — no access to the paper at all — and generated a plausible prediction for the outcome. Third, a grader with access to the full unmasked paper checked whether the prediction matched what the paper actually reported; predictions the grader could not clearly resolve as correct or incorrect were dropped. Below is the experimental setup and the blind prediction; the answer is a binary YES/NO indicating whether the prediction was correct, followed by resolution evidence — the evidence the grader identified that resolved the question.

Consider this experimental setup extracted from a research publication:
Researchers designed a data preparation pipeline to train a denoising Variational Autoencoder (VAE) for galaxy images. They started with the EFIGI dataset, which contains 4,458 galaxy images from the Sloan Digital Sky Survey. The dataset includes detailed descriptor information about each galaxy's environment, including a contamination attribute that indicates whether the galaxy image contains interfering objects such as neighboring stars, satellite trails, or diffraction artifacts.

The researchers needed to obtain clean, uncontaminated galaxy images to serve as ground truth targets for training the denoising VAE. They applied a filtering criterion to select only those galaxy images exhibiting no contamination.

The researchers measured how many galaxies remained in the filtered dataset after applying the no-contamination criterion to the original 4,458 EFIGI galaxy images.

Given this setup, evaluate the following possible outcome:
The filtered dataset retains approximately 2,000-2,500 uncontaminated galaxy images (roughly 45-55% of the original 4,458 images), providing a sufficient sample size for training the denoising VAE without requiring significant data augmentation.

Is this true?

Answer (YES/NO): NO